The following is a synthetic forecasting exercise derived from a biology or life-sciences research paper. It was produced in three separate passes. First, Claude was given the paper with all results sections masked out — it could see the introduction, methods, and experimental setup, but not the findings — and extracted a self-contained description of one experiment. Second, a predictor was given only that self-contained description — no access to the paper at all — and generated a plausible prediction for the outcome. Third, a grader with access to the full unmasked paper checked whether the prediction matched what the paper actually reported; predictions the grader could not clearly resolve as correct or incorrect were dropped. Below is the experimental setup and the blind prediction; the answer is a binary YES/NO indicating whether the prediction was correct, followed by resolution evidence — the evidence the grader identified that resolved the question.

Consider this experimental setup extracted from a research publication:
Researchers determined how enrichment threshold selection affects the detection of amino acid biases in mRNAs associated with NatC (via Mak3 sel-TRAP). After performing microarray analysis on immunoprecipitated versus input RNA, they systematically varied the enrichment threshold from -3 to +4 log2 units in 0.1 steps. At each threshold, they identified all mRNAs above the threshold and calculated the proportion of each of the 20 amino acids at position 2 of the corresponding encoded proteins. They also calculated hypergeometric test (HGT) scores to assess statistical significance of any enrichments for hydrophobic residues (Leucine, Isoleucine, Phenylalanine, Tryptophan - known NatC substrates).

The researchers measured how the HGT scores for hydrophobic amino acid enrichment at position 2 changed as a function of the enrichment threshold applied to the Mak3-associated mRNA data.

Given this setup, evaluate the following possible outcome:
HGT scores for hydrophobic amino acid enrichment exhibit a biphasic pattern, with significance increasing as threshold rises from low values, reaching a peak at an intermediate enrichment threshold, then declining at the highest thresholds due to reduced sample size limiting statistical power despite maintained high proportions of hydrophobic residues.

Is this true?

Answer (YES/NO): YES